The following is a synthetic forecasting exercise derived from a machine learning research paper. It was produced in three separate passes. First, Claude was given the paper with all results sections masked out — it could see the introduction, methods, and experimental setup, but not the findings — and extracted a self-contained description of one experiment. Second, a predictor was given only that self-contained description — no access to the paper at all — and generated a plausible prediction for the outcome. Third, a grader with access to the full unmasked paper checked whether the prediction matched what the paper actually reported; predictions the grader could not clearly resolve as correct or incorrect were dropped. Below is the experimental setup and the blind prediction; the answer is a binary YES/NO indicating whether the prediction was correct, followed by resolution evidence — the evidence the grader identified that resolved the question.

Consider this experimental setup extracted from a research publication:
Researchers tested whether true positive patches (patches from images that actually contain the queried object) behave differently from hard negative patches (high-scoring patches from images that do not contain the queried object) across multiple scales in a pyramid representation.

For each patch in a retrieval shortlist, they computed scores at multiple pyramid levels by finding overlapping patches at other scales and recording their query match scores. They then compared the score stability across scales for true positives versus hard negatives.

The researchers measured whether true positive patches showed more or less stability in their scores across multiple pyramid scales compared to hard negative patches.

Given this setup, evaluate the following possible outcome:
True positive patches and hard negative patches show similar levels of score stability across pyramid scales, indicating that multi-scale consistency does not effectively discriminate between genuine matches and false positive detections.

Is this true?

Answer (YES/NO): NO